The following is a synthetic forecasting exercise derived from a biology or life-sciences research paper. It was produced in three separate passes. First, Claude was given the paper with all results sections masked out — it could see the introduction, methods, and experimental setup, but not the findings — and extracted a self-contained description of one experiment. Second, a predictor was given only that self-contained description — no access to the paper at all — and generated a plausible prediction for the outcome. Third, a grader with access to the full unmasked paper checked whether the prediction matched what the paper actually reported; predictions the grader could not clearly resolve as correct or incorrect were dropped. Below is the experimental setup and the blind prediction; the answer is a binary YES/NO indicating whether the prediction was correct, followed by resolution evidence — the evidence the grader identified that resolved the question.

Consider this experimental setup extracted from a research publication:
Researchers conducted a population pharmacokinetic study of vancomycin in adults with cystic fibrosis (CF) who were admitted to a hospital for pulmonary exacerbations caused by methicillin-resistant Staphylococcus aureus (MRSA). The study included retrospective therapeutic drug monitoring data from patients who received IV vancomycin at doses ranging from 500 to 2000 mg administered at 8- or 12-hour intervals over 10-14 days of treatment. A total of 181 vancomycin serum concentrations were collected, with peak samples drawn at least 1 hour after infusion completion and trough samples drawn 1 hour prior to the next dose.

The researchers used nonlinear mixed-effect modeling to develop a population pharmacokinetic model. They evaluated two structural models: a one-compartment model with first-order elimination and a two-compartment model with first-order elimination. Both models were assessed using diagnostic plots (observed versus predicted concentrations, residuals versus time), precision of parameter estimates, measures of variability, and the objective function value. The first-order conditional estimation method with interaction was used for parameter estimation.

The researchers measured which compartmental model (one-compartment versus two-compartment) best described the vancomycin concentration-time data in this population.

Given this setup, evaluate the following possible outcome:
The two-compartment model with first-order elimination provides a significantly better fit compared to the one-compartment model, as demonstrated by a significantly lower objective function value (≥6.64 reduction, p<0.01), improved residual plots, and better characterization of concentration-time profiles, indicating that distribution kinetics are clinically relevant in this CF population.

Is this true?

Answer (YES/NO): NO